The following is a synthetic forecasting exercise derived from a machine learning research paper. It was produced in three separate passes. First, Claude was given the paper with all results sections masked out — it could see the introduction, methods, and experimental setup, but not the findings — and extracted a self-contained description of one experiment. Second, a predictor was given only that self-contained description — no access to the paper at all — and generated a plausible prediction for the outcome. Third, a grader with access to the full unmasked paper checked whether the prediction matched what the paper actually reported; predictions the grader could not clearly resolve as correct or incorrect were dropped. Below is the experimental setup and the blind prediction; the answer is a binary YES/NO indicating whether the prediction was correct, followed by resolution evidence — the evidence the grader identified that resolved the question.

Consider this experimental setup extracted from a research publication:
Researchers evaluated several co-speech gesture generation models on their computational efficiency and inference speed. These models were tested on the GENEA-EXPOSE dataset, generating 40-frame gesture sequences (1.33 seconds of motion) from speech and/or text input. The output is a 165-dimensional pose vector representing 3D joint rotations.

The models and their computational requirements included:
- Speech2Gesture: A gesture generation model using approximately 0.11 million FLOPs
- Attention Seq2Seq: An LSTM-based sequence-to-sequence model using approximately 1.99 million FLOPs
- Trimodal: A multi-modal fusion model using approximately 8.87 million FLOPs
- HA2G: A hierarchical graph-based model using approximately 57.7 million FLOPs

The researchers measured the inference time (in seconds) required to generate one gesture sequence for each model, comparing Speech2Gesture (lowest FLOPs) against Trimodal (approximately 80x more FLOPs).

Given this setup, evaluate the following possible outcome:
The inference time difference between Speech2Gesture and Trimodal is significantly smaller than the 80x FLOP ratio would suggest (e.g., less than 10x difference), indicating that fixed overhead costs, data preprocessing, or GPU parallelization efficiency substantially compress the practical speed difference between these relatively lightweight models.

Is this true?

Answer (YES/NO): NO